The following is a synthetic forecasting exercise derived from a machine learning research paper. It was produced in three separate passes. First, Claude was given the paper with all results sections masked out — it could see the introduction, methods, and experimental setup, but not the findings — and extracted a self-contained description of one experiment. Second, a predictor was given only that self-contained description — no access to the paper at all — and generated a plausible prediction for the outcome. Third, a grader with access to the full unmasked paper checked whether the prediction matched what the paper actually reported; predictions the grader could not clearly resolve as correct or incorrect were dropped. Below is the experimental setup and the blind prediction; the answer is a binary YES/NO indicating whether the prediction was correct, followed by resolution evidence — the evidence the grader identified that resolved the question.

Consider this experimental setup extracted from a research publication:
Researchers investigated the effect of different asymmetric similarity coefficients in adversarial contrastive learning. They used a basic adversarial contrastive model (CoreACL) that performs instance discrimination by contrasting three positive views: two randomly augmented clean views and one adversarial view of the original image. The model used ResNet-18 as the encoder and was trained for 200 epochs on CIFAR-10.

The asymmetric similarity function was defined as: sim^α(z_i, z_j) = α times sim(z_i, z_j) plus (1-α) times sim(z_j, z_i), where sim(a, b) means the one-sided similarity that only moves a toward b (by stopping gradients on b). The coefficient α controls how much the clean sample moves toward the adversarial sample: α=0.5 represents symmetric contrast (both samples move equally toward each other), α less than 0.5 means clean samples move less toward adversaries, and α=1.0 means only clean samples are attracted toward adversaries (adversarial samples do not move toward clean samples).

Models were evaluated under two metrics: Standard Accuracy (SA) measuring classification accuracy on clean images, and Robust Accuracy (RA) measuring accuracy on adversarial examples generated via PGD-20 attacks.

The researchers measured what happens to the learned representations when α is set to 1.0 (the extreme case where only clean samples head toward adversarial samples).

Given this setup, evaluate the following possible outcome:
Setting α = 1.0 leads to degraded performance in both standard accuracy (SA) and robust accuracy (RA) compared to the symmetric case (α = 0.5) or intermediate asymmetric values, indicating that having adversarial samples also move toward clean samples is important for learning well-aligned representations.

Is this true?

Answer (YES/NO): YES